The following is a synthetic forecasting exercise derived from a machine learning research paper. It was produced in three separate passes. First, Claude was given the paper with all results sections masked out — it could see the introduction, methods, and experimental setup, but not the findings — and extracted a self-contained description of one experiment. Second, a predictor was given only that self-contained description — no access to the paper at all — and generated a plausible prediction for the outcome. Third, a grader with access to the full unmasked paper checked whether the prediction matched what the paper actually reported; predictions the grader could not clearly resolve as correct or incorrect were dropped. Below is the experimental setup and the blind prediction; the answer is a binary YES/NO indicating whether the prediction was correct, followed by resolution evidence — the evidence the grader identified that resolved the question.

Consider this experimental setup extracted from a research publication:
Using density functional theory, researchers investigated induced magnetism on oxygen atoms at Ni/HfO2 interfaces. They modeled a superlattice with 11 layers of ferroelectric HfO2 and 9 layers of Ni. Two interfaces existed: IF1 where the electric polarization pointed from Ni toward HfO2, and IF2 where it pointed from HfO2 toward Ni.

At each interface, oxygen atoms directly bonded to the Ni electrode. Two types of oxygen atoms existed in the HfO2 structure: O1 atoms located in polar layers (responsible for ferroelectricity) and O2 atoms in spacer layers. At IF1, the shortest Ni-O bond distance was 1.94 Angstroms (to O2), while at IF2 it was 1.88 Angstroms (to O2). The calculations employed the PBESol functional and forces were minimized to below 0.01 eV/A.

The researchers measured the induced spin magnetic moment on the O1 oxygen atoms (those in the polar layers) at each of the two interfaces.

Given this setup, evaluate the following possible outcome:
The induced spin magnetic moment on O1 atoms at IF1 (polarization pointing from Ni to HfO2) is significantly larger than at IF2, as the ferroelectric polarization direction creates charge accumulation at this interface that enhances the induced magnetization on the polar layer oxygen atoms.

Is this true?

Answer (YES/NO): YES